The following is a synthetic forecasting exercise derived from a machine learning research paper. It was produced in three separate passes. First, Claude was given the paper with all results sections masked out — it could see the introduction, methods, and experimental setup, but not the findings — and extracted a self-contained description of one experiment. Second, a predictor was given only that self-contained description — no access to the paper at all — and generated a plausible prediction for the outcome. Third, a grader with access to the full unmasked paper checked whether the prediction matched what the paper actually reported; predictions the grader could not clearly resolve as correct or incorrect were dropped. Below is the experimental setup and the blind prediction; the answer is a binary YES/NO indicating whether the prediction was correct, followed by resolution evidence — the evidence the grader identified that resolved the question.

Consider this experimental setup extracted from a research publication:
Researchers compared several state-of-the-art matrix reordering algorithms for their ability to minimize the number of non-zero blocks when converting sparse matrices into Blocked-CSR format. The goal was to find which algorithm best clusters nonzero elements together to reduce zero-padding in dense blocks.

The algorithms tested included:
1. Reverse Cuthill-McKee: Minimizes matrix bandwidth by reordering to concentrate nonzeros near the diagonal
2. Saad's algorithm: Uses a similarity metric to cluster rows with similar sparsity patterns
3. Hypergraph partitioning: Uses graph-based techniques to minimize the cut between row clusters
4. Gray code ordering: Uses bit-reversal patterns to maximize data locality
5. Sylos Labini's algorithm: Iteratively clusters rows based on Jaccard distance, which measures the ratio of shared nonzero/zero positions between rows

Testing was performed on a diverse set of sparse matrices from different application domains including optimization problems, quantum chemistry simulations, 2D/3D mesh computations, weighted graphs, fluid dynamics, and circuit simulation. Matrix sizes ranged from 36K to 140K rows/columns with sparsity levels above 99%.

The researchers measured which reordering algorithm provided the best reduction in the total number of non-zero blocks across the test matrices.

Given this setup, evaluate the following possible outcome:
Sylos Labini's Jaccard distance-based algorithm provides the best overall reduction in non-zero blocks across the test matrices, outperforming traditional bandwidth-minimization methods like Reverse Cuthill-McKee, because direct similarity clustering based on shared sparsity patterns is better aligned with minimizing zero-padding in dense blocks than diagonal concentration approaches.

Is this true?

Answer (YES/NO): YES